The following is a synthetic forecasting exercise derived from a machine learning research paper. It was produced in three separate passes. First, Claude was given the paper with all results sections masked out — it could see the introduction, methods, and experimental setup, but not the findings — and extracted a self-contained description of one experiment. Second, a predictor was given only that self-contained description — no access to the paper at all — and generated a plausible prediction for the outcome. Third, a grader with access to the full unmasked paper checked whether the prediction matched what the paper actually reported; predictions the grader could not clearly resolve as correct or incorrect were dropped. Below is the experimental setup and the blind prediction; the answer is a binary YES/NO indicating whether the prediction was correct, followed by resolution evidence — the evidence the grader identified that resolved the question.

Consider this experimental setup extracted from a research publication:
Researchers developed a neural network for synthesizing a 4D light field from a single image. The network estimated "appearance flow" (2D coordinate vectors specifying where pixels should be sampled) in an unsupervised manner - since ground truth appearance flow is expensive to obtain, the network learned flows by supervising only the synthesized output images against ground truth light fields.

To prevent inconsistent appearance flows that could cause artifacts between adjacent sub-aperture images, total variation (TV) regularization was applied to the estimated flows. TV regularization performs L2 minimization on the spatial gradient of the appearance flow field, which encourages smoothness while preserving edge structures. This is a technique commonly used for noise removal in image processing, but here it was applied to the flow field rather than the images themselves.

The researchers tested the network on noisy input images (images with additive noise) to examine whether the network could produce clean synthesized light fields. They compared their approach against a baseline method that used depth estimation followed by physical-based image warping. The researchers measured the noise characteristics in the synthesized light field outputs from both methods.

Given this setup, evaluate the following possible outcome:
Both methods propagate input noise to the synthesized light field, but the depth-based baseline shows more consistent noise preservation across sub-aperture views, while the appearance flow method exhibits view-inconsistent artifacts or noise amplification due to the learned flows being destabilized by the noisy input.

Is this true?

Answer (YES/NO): NO